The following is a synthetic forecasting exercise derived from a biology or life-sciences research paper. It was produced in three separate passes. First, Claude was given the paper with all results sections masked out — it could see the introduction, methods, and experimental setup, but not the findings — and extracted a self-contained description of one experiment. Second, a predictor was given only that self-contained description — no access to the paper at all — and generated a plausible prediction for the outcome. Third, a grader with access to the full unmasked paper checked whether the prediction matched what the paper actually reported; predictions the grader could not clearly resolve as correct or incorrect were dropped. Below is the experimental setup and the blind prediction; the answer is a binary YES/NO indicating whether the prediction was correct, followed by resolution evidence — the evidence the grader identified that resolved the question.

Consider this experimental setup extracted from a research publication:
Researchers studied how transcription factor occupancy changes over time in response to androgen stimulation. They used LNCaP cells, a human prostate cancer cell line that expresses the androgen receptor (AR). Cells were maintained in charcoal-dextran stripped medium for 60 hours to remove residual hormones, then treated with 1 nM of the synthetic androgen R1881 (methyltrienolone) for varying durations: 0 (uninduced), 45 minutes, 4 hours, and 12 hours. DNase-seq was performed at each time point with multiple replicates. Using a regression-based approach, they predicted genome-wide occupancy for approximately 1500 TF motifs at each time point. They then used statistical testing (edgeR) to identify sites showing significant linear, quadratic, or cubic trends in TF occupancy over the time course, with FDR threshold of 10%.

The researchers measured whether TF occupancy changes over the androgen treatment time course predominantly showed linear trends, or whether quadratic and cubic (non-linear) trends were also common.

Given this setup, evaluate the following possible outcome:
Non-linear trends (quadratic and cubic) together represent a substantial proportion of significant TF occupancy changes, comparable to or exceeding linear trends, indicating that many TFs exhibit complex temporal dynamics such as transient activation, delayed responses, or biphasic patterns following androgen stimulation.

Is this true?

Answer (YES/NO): NO